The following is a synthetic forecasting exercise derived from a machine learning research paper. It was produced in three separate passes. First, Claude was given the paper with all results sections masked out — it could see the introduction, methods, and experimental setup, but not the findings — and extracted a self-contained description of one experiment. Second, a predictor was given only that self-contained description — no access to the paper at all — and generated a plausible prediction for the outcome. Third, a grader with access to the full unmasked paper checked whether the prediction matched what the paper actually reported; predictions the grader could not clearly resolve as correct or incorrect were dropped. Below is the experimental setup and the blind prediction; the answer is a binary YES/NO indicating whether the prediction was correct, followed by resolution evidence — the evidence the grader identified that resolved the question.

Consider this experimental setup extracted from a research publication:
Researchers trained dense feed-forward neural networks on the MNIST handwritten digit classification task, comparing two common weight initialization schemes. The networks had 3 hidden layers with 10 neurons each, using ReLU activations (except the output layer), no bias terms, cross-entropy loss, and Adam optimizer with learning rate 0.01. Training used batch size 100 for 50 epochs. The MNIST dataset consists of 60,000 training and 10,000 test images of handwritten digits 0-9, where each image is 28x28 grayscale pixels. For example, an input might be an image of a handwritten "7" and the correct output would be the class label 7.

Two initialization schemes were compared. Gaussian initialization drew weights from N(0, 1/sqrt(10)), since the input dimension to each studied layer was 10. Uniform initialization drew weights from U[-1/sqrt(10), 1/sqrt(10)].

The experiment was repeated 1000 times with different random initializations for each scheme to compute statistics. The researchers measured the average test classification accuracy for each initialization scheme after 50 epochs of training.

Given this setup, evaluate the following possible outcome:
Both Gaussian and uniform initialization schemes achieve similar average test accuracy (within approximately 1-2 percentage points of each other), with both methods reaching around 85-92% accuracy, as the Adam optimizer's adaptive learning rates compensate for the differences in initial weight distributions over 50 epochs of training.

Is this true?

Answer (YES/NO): YES